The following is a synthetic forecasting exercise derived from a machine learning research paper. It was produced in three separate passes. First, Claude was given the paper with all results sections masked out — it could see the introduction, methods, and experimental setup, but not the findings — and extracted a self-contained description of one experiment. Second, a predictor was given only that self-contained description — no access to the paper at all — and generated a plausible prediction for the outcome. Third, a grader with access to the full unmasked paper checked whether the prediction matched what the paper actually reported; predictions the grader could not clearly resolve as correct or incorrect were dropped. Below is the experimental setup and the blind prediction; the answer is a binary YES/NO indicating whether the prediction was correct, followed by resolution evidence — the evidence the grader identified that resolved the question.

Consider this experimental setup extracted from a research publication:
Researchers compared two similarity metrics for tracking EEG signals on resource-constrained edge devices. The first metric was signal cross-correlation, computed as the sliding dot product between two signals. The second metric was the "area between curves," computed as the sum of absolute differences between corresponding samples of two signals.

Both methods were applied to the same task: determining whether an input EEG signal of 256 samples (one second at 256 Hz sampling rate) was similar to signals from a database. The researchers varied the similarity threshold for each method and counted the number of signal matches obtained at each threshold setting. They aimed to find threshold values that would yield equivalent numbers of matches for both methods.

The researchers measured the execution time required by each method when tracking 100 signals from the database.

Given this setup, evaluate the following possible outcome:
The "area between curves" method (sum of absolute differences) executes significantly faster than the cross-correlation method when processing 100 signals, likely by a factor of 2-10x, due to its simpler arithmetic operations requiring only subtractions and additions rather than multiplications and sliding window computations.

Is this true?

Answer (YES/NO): YES